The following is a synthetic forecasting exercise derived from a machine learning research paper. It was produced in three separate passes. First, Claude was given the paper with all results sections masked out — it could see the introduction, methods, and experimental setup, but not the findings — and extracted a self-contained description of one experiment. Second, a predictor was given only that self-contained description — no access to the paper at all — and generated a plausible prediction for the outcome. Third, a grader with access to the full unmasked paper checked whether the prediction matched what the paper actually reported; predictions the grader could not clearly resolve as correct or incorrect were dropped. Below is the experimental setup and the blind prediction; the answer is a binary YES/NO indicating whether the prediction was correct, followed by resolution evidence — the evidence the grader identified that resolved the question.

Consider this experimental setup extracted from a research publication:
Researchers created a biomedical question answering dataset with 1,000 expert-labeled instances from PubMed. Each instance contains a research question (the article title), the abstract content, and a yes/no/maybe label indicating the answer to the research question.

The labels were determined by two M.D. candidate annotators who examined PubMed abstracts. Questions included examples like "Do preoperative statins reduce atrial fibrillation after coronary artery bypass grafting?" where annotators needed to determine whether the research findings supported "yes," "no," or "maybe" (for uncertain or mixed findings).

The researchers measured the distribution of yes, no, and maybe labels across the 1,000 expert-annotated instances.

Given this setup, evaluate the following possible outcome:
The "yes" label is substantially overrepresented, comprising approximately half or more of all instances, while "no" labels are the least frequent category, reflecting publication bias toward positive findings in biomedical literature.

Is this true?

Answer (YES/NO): NO